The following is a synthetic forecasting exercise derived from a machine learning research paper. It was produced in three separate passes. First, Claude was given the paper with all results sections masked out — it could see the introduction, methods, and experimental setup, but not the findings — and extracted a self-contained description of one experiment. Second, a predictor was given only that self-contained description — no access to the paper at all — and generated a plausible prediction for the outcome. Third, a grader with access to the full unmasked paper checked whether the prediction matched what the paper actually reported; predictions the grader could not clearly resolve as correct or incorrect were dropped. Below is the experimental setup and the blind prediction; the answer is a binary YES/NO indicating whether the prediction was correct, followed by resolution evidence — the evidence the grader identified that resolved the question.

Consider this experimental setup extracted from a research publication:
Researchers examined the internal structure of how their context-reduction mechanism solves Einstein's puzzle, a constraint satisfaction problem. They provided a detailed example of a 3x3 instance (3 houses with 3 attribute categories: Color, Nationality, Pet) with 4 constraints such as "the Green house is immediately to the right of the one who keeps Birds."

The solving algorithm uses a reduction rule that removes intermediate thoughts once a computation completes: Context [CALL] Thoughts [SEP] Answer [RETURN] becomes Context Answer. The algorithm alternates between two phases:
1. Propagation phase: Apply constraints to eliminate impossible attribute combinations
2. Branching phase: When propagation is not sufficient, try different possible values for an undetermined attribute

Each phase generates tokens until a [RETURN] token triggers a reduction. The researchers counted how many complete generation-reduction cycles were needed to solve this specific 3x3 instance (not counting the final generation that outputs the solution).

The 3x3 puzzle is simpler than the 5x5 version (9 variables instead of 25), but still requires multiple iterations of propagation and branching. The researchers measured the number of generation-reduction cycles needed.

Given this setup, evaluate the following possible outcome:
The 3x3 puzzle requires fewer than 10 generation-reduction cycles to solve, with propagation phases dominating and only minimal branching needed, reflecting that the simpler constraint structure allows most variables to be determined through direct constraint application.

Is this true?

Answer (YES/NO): NO